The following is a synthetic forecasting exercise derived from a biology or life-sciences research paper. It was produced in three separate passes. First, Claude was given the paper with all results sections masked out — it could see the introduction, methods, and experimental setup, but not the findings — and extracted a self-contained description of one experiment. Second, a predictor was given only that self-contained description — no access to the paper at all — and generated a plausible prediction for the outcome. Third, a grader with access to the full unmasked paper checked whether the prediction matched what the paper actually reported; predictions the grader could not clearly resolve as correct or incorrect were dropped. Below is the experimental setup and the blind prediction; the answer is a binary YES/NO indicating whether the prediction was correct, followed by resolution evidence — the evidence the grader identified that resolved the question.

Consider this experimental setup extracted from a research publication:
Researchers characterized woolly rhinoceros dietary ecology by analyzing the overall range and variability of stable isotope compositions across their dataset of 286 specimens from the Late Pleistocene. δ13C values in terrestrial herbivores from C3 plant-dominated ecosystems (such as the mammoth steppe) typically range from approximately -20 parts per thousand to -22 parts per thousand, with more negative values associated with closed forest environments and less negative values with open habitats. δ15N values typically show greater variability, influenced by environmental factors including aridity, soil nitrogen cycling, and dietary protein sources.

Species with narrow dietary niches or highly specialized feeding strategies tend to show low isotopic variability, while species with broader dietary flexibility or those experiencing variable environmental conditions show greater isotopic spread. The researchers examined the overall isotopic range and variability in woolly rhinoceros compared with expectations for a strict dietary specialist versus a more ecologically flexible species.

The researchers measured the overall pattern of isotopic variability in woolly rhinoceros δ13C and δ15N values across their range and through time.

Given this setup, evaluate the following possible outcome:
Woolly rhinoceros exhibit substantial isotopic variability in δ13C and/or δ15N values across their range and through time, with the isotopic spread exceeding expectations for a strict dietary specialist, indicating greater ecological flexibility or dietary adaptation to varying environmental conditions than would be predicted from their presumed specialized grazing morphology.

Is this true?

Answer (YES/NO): YES